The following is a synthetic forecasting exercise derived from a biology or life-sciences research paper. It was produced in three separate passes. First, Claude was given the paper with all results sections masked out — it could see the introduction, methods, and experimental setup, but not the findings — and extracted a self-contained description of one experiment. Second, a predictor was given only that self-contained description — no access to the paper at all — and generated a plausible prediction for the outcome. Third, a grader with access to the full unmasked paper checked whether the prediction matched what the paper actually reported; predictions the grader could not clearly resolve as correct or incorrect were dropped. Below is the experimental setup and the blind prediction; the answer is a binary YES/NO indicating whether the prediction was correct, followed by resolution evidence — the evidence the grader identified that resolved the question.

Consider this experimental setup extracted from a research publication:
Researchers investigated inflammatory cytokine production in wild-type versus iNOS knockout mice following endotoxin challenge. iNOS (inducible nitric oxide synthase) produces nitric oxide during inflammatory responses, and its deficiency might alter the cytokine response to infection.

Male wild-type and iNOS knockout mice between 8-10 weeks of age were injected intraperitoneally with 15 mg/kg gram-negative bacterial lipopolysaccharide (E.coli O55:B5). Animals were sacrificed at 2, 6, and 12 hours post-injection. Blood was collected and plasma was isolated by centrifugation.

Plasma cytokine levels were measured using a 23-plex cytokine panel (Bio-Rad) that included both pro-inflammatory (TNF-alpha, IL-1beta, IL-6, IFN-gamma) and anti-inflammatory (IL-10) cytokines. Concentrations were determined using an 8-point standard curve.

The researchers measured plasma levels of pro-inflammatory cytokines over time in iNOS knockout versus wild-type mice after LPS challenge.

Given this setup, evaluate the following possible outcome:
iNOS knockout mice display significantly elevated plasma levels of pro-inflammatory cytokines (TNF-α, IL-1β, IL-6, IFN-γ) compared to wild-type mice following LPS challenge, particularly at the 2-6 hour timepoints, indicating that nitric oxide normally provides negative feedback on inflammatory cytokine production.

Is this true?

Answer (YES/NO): NO